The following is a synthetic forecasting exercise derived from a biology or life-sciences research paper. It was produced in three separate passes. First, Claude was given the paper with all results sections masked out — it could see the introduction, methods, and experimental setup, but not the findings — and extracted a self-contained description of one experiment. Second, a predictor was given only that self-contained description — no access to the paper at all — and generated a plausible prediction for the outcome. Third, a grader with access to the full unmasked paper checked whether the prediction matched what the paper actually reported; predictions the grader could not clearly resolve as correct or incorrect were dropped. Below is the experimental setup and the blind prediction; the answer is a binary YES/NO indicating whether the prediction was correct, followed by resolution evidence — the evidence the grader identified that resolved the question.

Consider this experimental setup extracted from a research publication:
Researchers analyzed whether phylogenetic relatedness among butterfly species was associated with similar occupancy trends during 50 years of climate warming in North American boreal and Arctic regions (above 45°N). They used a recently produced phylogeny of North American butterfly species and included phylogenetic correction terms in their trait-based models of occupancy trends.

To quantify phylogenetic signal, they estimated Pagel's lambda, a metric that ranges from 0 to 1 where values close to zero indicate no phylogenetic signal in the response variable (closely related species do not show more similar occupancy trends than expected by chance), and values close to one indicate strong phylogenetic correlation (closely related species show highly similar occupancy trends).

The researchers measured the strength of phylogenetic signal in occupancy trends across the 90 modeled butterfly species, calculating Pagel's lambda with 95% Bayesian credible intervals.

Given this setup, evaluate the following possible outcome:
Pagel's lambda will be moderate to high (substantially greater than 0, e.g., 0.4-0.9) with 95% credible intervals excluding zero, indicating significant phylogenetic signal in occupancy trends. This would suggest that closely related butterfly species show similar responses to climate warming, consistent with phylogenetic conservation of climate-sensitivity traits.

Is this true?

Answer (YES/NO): NO